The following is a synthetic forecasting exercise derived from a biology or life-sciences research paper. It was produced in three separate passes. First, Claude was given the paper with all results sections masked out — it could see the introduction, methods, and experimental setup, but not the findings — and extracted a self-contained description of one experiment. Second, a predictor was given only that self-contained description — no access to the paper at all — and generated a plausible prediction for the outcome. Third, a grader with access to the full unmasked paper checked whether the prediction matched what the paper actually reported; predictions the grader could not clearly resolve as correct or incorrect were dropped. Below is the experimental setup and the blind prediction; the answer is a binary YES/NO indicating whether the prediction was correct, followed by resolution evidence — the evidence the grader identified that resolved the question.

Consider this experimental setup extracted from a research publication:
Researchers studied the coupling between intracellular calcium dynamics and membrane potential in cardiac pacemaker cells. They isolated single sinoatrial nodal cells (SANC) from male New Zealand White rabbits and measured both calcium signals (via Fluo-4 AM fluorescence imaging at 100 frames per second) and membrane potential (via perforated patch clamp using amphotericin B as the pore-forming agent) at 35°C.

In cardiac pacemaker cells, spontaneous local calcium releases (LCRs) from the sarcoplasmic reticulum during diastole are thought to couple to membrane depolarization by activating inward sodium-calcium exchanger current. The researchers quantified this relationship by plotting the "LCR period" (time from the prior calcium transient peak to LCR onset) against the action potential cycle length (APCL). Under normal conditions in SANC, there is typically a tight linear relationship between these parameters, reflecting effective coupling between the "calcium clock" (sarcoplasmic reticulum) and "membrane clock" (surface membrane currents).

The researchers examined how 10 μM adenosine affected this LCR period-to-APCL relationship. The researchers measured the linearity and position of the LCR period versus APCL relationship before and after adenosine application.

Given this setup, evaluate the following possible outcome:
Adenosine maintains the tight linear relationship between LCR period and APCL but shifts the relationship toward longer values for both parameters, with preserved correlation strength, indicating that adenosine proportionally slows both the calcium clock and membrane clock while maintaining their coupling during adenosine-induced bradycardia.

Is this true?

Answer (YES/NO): NO